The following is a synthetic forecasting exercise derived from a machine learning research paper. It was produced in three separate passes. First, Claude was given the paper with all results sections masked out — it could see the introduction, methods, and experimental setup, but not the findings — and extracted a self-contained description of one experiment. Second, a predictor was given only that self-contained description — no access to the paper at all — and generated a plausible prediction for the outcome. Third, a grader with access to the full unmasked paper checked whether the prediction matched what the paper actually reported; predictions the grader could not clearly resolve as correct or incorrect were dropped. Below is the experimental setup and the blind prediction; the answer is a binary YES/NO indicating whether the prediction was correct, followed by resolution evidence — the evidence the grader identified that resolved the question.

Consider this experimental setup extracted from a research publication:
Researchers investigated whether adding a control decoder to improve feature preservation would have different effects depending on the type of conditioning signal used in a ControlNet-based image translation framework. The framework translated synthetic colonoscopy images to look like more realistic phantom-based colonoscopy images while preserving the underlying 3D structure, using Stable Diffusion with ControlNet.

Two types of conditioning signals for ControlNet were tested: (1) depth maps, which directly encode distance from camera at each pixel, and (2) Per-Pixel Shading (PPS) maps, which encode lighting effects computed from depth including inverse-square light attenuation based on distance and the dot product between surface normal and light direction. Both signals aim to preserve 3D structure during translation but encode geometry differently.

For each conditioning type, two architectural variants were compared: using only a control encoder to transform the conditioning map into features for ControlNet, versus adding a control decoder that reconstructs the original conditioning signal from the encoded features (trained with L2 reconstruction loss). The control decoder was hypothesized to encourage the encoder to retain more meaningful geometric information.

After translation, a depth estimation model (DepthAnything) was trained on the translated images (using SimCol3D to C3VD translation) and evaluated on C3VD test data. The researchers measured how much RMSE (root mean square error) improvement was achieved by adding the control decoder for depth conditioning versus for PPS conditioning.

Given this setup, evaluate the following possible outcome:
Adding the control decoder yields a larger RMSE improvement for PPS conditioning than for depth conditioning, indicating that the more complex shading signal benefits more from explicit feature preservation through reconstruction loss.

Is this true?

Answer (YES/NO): YES